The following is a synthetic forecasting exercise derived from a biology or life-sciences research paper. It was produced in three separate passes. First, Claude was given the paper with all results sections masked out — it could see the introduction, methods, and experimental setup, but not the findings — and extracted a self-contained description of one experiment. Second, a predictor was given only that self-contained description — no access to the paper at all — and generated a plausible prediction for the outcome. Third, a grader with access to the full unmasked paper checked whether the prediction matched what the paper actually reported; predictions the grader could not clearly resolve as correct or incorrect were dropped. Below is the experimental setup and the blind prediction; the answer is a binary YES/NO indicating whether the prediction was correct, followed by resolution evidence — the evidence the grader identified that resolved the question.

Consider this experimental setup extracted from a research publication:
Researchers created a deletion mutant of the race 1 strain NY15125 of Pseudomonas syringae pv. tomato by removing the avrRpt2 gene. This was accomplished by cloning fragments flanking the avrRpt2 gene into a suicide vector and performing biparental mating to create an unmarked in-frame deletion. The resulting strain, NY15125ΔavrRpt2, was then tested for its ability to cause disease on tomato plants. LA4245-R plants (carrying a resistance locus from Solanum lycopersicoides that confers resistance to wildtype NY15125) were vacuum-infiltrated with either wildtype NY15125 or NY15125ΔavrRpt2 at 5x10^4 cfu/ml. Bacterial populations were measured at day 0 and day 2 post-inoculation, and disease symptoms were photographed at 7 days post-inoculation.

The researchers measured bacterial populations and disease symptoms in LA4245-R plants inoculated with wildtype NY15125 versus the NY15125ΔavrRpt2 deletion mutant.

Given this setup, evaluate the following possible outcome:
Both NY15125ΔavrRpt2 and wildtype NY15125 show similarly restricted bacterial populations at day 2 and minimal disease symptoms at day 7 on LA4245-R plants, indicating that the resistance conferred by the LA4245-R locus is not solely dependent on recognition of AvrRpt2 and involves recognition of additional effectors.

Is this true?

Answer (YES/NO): NO